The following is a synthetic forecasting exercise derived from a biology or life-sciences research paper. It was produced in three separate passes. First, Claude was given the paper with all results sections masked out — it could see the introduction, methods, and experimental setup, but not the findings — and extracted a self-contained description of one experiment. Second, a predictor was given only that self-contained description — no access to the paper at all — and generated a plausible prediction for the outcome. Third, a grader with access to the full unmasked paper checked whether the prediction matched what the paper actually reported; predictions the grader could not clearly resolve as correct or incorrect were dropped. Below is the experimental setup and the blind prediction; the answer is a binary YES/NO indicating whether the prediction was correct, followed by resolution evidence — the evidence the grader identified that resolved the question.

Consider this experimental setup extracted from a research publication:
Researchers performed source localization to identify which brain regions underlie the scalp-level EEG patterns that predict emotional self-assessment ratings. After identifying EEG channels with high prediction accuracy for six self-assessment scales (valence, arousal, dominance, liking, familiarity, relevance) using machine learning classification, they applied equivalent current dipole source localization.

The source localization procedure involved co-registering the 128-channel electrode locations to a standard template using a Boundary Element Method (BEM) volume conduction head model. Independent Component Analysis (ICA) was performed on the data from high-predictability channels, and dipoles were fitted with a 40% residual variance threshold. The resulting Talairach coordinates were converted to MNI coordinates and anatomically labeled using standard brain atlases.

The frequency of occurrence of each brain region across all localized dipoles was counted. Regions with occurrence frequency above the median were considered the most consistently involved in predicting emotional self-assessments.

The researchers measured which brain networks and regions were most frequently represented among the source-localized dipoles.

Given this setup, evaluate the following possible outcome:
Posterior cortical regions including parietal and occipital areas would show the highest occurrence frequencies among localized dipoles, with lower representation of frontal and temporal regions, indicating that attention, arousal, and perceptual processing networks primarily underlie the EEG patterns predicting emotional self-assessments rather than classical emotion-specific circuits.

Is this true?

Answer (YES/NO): NO